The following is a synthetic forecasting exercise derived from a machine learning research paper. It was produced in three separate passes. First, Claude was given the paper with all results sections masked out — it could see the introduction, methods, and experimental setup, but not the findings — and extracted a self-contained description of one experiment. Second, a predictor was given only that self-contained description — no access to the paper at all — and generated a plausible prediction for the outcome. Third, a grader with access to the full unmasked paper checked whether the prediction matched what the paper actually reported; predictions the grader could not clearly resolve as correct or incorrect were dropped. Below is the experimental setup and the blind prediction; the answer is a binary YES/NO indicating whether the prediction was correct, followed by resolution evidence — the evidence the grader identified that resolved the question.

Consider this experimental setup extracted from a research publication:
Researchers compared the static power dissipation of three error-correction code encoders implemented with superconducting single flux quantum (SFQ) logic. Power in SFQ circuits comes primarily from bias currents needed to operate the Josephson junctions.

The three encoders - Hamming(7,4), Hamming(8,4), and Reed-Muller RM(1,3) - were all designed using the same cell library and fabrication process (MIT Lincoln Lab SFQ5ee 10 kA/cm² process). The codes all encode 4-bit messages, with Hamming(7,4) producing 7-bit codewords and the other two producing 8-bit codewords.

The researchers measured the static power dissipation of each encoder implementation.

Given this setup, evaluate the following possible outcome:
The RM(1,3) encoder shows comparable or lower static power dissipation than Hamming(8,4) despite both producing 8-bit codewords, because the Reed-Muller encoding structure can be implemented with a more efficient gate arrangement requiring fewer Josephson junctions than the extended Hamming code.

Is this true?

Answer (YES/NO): NO